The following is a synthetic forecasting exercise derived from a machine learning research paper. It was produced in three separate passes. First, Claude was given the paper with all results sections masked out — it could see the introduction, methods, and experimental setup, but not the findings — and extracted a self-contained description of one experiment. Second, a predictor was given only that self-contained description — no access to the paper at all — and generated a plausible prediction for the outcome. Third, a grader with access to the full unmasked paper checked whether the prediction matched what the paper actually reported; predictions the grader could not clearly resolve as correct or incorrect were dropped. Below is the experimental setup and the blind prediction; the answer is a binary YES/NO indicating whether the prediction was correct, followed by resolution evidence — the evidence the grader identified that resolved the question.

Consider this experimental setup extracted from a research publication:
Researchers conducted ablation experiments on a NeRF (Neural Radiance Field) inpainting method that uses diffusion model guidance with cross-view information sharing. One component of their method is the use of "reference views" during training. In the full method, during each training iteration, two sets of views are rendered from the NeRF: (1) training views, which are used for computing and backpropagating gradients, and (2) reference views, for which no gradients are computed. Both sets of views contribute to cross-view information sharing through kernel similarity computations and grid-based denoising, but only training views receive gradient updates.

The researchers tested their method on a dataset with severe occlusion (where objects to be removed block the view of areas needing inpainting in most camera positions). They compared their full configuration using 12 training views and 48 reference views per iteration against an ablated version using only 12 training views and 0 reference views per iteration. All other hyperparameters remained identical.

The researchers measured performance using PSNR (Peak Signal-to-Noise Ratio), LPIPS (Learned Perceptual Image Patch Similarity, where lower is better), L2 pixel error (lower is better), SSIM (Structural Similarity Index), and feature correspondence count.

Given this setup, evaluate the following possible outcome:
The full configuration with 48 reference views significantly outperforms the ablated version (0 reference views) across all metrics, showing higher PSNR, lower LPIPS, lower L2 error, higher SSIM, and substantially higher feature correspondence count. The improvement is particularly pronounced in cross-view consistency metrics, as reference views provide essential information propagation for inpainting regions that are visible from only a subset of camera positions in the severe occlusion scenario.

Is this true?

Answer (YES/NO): NO